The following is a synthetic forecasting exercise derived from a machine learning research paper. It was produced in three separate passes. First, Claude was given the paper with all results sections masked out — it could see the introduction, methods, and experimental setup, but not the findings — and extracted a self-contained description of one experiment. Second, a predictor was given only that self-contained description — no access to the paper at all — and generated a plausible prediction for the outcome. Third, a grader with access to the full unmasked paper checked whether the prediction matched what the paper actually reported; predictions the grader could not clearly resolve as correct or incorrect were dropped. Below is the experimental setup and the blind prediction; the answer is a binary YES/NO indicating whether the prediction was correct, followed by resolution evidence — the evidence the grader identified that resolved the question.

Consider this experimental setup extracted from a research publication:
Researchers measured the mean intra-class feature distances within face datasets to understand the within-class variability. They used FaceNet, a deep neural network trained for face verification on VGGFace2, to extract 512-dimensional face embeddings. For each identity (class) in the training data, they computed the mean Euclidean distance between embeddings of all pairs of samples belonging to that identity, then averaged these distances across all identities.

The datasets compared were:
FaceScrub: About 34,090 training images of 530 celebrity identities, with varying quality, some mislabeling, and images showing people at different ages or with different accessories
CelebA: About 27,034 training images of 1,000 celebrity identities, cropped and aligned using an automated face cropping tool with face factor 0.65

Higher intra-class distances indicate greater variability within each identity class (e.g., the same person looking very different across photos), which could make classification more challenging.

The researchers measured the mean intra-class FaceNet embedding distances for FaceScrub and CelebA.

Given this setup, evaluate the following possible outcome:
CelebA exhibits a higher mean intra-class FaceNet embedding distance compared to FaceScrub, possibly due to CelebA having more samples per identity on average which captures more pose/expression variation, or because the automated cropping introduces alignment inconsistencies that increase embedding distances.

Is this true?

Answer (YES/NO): YES